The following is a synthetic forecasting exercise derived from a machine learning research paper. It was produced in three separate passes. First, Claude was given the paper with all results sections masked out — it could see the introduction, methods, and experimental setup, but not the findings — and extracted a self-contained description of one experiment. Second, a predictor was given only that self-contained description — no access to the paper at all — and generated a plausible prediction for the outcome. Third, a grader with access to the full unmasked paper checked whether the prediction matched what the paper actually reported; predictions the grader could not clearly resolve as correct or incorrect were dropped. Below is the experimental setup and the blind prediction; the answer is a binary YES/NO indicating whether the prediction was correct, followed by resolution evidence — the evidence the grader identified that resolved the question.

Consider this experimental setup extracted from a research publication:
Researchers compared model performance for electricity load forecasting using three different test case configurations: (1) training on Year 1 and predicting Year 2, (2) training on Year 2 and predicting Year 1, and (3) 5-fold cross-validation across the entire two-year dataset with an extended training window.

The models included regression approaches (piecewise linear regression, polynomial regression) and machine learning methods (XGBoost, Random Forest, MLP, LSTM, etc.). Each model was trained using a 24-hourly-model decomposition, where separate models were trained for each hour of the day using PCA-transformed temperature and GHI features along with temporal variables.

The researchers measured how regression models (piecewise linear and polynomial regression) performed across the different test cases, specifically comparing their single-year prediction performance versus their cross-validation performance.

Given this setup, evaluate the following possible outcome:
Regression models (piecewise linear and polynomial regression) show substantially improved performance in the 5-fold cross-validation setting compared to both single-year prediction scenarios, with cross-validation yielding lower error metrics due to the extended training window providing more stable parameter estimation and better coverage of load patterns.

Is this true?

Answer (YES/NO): NO